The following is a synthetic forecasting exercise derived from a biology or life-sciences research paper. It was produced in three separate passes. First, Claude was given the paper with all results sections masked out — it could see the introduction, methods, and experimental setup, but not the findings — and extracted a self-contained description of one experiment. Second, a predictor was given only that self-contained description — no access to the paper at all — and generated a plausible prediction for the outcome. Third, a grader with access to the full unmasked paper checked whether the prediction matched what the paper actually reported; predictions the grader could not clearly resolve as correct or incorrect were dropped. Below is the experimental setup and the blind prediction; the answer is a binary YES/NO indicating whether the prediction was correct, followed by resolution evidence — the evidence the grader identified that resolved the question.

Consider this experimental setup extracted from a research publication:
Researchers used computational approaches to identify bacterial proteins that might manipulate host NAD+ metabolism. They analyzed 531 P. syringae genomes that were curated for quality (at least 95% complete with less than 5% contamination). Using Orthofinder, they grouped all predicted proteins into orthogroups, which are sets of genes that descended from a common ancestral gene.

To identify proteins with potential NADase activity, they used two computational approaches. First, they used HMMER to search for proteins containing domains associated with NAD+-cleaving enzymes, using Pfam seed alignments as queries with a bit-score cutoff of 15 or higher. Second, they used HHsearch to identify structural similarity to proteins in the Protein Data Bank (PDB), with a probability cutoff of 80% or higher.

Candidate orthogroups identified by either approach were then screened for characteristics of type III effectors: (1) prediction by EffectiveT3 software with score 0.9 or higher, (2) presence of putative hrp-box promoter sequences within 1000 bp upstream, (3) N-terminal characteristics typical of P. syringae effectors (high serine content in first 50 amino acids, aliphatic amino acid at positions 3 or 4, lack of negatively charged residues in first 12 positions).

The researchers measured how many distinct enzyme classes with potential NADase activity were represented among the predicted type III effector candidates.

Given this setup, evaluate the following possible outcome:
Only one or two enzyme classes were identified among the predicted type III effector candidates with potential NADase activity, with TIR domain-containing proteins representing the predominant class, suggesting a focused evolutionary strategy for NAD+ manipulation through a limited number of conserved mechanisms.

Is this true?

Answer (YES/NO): NO